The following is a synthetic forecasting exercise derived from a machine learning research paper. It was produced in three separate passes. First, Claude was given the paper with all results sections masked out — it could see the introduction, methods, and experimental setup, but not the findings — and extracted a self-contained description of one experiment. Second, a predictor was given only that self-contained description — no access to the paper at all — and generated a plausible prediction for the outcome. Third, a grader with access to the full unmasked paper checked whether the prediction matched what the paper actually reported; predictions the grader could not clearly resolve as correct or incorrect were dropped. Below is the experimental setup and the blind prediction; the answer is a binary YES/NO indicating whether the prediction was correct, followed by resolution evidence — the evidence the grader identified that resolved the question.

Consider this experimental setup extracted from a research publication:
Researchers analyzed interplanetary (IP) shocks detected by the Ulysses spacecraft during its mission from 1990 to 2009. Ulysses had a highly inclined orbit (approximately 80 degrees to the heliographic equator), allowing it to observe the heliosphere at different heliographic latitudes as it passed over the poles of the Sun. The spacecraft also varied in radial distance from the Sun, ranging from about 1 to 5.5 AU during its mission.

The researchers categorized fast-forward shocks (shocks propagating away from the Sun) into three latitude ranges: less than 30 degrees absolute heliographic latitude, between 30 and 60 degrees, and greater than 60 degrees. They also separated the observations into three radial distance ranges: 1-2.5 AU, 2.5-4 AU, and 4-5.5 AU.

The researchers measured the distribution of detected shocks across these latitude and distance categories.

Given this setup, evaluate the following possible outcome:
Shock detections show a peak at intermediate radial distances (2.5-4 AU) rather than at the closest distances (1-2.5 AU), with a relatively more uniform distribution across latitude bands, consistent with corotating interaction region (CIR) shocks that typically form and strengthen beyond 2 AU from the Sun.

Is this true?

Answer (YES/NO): NO